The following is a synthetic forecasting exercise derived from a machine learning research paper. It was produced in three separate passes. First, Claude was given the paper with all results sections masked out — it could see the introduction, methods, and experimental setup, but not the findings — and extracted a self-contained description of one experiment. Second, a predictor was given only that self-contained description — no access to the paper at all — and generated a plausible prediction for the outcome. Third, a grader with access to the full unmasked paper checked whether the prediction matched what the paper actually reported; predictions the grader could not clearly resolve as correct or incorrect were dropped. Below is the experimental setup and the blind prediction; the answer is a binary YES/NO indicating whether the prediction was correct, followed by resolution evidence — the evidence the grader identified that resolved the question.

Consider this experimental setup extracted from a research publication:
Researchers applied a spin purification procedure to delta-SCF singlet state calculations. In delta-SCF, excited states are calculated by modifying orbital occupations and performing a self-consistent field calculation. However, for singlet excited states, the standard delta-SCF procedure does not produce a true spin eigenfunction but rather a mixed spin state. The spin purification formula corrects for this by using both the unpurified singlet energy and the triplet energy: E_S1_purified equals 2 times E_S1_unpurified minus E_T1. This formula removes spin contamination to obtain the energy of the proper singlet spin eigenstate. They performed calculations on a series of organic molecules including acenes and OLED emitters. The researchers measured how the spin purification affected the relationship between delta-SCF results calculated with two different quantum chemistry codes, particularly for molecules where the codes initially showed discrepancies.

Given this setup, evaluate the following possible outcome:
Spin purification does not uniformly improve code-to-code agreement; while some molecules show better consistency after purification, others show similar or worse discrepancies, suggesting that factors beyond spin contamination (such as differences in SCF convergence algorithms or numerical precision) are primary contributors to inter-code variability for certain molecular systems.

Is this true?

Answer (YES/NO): NO